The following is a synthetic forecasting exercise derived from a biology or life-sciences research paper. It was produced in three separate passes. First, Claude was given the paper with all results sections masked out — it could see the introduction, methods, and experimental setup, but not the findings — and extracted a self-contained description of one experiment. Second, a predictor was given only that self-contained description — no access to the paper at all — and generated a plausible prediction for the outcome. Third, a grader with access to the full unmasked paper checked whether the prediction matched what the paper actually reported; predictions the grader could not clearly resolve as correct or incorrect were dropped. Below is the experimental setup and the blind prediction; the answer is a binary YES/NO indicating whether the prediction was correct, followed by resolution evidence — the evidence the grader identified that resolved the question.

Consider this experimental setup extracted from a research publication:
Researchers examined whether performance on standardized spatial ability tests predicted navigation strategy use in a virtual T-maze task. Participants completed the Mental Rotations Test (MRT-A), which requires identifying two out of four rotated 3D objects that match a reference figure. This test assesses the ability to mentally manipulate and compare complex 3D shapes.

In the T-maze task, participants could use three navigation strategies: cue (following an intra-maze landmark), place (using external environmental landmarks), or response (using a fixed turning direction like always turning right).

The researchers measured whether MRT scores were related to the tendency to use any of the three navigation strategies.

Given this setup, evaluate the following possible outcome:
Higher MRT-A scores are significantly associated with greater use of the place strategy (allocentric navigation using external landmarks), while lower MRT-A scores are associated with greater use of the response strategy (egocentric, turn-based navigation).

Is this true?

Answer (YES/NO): NO